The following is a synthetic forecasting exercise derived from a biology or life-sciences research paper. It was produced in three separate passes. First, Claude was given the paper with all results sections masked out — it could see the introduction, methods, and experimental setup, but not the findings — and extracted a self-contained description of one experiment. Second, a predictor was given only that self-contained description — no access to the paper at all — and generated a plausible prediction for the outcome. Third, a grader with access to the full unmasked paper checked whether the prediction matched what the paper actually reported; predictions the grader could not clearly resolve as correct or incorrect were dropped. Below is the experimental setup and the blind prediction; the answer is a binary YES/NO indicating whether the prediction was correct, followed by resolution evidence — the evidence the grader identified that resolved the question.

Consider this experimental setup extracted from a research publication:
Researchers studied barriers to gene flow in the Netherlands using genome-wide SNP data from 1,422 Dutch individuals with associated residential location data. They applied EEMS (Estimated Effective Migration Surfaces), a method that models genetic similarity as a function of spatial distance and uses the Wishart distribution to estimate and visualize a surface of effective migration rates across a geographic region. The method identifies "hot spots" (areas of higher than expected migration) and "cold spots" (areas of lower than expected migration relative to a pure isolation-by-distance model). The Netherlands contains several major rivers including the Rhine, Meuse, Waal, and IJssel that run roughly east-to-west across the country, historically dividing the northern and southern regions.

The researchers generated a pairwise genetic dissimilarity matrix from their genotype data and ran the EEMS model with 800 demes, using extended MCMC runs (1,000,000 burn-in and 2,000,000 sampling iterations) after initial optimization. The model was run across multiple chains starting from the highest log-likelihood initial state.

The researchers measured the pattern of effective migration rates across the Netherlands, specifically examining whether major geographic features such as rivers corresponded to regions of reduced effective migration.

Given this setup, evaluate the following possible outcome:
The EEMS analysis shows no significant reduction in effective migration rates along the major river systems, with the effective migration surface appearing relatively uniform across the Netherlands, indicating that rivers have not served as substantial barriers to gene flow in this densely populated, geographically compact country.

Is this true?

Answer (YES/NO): NO